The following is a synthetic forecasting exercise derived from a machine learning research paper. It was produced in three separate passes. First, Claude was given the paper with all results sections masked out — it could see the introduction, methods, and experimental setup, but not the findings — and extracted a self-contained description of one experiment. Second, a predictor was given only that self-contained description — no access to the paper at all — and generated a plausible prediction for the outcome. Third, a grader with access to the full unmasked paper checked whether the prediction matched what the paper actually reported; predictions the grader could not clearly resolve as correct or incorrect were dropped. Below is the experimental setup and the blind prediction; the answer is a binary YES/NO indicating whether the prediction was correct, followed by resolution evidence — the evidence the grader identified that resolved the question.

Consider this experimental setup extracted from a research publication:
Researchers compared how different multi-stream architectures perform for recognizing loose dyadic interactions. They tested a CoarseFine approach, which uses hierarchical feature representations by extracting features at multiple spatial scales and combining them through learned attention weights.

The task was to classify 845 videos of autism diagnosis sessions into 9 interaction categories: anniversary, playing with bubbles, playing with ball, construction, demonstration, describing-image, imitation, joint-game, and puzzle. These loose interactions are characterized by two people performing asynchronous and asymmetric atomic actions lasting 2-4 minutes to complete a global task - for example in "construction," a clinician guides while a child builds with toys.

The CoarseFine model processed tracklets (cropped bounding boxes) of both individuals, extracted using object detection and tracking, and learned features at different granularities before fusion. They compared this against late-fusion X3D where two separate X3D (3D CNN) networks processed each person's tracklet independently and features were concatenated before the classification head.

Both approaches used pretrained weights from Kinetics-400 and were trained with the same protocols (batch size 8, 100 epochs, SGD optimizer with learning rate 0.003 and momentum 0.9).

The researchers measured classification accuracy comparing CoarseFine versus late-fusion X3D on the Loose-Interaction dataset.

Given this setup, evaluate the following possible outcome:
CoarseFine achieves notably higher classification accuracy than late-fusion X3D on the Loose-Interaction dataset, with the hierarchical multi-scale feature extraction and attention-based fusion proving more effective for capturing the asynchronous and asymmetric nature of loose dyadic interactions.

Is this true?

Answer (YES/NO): NO